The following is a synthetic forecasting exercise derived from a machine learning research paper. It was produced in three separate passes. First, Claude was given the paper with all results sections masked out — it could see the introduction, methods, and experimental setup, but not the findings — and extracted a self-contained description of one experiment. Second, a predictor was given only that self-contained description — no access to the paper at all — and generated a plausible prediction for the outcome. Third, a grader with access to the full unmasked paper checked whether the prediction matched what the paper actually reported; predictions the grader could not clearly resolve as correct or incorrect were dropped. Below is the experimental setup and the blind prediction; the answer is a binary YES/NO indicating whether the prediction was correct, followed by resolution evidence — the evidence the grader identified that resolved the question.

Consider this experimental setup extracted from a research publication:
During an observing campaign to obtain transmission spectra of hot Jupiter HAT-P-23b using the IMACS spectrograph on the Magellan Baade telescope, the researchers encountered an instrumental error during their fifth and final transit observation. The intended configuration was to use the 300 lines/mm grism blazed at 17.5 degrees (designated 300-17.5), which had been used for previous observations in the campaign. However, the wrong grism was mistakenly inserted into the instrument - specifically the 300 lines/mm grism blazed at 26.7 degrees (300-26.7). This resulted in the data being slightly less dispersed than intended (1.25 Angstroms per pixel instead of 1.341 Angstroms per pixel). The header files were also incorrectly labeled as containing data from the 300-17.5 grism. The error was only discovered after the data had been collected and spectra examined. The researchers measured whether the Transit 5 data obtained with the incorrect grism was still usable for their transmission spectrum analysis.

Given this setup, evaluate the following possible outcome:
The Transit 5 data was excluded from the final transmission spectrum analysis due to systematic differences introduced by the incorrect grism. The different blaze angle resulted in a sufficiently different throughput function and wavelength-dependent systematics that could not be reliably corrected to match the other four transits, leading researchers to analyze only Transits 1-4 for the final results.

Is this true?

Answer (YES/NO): NO